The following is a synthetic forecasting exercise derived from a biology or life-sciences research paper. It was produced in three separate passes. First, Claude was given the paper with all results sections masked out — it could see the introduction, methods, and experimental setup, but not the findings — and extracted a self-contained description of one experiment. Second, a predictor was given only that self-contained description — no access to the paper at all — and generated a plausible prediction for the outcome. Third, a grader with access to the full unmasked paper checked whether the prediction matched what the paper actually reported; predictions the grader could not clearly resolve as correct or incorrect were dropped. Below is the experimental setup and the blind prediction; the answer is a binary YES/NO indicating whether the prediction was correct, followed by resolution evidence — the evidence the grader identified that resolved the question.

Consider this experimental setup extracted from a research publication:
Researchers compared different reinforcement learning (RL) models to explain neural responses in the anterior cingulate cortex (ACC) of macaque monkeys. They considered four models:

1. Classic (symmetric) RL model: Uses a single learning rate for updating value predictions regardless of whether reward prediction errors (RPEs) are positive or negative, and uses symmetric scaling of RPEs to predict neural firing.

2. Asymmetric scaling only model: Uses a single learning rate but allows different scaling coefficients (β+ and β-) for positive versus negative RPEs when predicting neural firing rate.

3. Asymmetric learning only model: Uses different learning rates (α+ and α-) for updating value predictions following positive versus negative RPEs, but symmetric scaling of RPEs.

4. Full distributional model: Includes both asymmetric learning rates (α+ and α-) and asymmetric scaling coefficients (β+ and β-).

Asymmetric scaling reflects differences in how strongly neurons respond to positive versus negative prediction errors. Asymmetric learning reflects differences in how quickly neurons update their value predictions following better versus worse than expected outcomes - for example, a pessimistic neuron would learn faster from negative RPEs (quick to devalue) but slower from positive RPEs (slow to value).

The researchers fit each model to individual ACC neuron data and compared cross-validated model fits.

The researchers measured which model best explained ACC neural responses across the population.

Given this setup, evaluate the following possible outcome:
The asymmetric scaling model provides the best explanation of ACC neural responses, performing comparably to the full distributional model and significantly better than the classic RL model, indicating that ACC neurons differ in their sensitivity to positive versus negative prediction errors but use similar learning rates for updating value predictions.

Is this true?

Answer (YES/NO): NO